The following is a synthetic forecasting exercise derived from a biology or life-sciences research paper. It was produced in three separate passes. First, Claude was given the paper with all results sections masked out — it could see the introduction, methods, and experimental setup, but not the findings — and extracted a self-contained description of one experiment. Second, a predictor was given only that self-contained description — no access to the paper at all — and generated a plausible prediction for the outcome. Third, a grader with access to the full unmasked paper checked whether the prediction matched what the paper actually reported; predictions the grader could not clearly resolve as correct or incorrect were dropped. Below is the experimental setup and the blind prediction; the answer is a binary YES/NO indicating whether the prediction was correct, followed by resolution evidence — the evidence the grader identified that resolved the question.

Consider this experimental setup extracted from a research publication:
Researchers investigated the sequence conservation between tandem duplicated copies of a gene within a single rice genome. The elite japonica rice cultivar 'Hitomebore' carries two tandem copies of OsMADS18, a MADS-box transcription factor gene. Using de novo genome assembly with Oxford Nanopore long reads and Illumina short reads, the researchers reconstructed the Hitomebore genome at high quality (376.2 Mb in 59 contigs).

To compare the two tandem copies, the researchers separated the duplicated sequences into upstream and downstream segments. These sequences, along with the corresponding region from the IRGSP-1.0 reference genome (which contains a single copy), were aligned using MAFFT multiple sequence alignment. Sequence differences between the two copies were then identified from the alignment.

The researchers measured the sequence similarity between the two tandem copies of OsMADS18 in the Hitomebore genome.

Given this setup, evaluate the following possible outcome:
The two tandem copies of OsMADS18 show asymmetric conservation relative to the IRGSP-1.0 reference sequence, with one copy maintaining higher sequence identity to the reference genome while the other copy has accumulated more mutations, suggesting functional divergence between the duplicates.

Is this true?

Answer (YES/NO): NO